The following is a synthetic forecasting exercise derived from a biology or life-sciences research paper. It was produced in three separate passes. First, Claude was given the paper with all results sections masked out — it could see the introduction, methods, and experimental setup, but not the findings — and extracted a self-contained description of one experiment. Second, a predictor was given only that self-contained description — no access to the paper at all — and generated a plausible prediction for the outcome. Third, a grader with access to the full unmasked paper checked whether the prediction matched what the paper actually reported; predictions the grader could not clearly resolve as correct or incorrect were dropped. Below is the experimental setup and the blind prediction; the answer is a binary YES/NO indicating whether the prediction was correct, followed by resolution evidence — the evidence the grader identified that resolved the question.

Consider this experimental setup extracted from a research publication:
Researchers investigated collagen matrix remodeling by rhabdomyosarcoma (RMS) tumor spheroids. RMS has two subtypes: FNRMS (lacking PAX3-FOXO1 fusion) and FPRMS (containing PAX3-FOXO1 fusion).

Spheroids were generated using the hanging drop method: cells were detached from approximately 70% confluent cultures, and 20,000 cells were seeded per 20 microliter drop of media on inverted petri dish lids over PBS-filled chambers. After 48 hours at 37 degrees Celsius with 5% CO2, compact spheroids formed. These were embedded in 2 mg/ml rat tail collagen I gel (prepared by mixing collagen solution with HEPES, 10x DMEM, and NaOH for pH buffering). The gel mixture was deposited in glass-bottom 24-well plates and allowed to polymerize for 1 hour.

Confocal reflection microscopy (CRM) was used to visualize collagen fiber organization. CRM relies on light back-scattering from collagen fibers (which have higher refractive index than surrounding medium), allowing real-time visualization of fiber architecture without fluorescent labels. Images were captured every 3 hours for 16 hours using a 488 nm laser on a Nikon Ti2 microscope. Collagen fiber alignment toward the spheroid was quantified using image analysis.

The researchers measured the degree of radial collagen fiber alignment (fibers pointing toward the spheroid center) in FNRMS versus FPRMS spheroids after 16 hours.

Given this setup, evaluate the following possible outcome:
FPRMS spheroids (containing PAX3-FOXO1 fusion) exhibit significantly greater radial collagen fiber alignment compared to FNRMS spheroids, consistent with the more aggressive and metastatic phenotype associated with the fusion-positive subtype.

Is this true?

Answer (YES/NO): NO